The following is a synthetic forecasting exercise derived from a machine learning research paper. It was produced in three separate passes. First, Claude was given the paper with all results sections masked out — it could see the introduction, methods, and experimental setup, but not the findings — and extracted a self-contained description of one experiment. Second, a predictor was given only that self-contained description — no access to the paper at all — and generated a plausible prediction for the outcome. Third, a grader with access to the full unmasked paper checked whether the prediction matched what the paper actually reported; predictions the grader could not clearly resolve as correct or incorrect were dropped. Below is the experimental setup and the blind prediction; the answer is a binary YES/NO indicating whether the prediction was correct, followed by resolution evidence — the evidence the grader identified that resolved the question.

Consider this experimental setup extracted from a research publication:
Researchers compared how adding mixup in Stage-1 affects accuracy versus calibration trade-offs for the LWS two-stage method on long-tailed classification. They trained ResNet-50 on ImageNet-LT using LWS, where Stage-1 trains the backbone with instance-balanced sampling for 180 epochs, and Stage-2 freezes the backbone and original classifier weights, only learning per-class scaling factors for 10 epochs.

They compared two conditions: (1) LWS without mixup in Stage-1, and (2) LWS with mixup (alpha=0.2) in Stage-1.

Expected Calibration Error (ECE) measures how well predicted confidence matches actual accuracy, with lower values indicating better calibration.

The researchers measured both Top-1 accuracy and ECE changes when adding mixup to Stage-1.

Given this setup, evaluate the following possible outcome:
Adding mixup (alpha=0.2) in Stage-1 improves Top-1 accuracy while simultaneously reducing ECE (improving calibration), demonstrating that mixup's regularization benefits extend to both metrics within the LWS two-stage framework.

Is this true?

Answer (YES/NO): YES